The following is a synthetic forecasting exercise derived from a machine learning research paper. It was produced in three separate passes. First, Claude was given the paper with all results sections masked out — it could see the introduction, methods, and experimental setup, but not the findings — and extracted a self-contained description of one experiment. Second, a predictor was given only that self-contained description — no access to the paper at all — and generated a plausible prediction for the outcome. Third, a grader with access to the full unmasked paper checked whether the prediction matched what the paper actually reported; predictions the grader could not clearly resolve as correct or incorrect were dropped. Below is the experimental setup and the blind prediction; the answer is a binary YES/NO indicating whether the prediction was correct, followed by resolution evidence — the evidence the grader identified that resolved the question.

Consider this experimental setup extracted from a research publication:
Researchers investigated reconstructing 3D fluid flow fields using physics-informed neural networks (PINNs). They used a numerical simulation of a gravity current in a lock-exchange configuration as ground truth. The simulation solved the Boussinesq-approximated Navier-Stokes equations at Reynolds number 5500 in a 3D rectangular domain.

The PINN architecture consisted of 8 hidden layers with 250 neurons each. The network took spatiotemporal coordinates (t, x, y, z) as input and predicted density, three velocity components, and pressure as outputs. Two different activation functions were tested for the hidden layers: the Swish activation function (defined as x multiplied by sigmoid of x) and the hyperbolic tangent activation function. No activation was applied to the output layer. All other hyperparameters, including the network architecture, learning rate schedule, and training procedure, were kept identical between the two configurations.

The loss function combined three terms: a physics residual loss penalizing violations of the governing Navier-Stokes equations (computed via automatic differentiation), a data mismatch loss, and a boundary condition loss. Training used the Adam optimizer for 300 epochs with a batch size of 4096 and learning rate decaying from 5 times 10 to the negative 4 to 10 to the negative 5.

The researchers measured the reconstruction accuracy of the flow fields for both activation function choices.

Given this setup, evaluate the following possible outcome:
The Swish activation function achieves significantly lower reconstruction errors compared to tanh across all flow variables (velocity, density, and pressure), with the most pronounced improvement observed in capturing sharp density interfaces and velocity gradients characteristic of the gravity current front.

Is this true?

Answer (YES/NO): NO